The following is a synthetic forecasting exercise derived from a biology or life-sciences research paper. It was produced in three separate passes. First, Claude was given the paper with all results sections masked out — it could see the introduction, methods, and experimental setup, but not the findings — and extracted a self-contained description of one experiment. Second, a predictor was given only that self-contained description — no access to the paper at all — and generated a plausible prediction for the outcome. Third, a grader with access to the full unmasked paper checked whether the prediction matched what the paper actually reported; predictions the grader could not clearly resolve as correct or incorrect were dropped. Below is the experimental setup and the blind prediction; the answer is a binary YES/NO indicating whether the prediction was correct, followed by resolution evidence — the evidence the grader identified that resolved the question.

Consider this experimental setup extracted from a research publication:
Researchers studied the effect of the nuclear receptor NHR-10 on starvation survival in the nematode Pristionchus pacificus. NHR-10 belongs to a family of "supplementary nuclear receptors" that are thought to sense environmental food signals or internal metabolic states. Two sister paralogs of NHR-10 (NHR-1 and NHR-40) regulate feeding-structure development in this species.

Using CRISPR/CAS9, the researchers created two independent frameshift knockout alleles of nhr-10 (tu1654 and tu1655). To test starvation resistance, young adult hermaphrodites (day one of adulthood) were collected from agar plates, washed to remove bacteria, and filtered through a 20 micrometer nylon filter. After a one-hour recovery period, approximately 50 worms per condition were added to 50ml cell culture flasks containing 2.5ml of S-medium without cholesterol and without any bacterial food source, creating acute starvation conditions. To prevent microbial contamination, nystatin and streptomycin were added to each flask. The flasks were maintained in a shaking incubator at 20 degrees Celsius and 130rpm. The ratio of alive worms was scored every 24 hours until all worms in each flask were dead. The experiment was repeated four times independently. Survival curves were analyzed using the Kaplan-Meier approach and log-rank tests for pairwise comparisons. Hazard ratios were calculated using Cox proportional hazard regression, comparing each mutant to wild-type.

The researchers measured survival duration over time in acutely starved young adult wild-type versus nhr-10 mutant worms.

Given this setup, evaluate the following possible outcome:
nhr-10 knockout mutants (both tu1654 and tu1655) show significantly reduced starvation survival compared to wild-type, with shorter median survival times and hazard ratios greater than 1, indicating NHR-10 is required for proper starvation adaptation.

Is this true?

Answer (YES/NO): YES